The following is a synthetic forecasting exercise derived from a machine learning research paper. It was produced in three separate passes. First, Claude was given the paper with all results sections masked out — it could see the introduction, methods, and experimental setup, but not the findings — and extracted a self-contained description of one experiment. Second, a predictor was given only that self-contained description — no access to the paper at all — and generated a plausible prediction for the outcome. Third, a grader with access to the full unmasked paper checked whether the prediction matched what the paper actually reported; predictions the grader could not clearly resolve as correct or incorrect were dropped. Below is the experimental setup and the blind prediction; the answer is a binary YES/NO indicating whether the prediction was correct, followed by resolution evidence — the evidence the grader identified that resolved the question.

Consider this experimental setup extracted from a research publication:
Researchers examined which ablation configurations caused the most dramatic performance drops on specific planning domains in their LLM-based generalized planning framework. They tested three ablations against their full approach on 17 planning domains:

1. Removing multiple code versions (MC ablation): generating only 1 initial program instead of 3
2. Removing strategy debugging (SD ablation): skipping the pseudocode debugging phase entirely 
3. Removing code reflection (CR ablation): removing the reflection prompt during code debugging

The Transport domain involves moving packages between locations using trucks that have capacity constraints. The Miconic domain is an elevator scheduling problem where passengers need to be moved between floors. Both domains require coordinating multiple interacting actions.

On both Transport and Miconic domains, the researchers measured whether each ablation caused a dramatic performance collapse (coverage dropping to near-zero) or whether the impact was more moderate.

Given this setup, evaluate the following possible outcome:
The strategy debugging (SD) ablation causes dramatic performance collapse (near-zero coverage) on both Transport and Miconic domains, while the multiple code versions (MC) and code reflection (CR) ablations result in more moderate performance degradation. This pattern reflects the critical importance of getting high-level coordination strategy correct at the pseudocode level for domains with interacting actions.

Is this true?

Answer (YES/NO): NO